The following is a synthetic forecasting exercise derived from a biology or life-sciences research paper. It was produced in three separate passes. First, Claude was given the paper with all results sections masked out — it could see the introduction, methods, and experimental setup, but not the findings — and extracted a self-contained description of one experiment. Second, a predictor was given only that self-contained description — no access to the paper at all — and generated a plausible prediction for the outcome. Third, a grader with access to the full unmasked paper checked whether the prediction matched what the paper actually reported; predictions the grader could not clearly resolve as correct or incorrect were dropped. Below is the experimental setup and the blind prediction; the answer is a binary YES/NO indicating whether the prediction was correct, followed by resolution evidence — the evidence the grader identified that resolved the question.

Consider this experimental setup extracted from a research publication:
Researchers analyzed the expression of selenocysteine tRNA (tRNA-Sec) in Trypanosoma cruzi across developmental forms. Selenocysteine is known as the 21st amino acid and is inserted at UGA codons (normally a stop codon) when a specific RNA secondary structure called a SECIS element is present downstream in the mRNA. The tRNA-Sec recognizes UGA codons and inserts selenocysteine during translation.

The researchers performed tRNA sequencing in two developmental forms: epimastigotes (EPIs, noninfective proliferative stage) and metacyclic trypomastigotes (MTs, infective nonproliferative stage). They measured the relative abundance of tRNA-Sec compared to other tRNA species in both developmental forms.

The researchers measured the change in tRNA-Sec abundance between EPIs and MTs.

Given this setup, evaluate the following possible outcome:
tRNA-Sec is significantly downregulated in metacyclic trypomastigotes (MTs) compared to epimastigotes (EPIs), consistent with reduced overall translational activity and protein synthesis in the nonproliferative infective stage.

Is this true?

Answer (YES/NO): NO